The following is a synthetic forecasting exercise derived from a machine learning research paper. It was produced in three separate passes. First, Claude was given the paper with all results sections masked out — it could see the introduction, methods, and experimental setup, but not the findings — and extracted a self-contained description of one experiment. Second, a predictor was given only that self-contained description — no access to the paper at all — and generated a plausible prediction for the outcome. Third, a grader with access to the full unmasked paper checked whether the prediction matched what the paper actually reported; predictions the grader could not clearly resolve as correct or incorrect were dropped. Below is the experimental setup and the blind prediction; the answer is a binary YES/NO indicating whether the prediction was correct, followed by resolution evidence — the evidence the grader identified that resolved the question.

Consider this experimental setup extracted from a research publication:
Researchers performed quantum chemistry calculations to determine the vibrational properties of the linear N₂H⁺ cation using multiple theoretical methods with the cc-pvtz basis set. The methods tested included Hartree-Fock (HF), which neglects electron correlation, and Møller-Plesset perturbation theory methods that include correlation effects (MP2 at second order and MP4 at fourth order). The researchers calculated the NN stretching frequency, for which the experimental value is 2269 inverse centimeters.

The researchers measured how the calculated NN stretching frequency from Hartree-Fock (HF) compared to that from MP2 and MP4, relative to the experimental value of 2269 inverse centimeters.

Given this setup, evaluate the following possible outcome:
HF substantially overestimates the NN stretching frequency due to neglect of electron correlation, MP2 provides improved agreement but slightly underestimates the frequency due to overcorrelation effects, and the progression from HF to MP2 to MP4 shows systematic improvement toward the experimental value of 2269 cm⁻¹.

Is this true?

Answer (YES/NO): NO